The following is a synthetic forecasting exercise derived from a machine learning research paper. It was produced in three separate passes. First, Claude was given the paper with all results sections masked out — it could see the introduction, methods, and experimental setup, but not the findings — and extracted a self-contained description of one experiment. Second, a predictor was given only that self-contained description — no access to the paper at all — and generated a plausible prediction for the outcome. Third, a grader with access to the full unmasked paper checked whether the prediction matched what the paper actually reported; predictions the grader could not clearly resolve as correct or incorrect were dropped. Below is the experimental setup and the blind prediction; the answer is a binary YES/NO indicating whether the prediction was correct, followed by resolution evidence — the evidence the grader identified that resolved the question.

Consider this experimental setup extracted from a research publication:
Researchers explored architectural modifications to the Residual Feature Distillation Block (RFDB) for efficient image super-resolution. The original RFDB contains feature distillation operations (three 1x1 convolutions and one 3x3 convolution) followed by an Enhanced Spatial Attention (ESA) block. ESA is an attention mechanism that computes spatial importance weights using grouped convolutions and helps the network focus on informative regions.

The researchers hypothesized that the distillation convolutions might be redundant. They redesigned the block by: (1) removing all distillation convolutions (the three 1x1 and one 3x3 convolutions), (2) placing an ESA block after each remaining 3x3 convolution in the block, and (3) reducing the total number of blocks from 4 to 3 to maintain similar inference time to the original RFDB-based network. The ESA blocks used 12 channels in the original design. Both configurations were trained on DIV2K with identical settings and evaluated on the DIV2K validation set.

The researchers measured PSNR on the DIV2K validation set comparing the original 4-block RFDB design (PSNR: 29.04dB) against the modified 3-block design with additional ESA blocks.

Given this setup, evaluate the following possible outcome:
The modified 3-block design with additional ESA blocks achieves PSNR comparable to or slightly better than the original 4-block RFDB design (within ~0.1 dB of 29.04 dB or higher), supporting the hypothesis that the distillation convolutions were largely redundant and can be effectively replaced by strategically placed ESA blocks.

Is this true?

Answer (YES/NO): YES